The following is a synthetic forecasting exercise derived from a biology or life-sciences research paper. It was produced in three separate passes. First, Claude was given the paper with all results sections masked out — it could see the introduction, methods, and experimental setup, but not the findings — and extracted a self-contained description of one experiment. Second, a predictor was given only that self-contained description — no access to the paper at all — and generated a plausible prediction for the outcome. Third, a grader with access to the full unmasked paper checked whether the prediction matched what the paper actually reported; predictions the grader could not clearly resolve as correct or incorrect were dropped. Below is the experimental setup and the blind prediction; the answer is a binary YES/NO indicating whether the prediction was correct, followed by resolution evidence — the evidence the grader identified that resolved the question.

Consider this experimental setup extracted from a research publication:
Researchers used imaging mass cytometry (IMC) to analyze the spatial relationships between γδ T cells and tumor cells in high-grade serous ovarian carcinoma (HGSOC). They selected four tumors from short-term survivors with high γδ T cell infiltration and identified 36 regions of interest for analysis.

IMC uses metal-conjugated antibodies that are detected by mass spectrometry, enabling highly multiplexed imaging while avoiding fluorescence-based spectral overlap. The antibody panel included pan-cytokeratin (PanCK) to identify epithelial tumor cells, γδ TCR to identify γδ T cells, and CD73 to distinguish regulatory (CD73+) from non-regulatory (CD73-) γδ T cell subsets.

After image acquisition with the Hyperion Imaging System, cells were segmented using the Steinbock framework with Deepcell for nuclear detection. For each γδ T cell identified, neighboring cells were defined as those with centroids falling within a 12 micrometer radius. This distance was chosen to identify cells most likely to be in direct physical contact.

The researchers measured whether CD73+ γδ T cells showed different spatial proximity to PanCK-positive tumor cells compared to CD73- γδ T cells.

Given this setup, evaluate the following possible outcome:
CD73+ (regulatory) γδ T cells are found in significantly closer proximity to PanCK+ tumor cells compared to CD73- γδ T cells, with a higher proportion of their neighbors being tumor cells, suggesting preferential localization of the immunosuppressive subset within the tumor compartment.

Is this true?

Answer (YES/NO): NO